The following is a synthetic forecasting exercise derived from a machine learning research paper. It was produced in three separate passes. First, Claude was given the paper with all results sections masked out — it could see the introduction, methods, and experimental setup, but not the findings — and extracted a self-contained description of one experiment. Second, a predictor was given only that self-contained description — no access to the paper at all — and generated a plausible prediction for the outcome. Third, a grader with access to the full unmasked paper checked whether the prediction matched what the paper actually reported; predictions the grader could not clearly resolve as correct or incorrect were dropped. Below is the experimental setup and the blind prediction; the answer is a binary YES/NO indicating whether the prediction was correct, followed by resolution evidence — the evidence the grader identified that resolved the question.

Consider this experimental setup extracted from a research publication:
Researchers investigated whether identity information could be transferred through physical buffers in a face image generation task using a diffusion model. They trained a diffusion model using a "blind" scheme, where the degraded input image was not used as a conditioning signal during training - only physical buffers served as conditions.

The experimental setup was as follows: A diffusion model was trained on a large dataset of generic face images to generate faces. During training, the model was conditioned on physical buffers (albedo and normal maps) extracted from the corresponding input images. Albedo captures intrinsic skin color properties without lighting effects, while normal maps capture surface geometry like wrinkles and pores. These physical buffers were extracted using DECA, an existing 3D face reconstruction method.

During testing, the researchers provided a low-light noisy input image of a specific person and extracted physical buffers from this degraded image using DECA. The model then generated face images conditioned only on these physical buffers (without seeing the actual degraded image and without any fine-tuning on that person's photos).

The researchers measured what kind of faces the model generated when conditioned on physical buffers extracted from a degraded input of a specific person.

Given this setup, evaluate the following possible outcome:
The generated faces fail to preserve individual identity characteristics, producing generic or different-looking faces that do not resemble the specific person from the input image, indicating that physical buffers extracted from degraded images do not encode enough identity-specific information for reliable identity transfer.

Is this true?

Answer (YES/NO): NO